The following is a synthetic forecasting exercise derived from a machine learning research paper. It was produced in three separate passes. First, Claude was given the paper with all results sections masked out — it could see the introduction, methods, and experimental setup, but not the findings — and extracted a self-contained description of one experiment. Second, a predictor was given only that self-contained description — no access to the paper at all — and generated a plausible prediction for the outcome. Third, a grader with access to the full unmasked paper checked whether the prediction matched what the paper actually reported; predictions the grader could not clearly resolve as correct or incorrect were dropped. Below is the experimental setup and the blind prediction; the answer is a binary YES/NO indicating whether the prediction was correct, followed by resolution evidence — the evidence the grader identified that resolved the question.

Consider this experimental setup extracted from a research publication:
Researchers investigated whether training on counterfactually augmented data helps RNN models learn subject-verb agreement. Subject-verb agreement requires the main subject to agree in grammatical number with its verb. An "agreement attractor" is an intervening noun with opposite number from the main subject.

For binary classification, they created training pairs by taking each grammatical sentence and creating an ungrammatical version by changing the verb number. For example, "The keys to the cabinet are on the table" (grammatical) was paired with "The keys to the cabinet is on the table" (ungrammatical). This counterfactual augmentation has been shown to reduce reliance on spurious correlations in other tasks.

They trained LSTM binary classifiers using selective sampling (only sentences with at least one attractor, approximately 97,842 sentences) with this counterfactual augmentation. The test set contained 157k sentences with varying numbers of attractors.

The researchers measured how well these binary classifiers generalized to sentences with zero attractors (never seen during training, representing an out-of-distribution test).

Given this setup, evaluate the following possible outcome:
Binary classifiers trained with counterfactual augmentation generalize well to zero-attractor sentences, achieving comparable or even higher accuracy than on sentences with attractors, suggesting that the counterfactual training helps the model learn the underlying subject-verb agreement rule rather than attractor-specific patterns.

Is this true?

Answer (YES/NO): NO